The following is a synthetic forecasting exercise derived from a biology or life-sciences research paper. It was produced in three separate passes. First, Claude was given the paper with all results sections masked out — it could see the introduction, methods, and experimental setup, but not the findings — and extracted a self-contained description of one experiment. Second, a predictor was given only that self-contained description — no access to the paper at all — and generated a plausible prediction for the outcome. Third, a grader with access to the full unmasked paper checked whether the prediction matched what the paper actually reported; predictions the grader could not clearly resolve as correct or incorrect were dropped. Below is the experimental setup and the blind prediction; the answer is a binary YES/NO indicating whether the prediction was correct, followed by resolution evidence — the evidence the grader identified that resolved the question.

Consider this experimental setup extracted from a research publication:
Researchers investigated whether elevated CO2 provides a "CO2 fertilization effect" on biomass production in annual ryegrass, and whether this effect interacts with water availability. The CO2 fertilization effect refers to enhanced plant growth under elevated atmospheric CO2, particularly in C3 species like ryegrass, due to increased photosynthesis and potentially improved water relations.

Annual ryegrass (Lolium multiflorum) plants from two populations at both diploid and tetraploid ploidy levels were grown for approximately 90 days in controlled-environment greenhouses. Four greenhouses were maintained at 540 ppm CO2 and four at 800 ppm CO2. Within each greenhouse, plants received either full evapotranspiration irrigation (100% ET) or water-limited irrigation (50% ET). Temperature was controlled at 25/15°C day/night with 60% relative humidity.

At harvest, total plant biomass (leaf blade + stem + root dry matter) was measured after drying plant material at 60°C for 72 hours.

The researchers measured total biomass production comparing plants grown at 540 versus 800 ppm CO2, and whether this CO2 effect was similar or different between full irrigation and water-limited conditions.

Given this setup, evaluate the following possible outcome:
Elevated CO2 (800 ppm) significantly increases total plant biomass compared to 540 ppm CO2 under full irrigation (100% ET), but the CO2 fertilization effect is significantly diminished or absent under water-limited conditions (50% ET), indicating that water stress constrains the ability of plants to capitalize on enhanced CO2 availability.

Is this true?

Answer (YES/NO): NO